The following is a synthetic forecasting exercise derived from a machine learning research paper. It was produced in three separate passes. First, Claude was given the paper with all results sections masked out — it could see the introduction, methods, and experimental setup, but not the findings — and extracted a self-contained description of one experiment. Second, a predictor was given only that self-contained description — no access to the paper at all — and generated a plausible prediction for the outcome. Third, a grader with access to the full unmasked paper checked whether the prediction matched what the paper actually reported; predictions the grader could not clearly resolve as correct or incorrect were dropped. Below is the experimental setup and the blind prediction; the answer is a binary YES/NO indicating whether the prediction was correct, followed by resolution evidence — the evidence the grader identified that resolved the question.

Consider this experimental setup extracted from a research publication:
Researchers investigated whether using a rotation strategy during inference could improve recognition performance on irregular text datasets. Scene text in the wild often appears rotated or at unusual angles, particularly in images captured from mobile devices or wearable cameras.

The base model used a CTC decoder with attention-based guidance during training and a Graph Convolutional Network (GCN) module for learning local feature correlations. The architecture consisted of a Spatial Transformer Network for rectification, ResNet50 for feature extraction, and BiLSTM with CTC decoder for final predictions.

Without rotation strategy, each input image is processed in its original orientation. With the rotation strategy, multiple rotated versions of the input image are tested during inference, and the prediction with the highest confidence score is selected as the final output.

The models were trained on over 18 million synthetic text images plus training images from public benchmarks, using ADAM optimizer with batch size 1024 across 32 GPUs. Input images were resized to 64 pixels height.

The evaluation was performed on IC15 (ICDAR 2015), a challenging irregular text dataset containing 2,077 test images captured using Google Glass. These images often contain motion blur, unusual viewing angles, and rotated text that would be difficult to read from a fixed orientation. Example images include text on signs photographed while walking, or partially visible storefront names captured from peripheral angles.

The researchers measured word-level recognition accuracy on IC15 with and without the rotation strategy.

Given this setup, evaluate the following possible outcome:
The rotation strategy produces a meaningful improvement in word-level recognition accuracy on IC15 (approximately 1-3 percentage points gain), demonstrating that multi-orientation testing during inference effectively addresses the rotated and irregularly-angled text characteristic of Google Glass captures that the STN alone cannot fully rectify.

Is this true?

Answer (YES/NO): YES